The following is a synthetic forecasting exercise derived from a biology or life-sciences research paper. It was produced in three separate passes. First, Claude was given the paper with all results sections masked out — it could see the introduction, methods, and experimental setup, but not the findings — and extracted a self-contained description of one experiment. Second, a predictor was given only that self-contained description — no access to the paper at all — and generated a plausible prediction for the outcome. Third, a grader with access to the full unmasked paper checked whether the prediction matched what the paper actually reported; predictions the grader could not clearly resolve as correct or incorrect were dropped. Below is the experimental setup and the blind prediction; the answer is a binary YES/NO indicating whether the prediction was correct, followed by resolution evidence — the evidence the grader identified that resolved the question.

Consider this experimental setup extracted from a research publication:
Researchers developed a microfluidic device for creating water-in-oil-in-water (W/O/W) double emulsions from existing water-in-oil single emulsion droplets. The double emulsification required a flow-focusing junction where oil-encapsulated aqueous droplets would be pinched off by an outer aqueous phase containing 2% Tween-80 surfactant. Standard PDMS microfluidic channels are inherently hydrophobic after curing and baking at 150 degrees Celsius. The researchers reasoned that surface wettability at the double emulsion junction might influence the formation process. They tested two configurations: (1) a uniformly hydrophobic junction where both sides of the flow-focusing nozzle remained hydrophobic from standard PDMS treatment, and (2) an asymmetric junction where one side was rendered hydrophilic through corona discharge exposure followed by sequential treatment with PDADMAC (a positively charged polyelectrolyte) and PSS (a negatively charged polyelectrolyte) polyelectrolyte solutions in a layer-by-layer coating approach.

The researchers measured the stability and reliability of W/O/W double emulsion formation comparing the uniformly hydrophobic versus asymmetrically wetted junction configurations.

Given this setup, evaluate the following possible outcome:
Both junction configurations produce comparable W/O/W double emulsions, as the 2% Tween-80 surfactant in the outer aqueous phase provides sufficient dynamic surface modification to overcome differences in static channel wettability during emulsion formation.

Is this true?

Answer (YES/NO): NO